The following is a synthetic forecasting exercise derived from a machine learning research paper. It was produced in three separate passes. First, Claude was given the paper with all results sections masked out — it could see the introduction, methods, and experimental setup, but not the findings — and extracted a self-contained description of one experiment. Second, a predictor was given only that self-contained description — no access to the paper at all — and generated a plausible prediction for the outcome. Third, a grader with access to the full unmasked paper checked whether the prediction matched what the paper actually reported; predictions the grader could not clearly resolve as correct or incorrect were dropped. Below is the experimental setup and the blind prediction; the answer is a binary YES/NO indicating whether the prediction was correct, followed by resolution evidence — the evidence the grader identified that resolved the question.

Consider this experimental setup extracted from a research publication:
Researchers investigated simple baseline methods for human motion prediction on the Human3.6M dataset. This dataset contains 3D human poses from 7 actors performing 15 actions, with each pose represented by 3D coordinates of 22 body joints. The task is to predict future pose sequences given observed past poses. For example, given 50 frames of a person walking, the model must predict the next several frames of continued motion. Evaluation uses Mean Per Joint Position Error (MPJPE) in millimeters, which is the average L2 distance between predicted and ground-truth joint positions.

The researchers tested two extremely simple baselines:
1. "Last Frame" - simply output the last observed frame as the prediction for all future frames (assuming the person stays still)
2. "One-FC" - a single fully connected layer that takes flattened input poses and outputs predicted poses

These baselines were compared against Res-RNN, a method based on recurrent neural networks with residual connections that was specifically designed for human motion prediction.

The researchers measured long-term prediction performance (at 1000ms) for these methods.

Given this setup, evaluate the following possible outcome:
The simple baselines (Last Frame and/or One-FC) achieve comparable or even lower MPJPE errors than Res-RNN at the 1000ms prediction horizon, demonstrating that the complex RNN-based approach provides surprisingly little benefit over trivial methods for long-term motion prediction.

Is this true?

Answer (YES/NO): YES